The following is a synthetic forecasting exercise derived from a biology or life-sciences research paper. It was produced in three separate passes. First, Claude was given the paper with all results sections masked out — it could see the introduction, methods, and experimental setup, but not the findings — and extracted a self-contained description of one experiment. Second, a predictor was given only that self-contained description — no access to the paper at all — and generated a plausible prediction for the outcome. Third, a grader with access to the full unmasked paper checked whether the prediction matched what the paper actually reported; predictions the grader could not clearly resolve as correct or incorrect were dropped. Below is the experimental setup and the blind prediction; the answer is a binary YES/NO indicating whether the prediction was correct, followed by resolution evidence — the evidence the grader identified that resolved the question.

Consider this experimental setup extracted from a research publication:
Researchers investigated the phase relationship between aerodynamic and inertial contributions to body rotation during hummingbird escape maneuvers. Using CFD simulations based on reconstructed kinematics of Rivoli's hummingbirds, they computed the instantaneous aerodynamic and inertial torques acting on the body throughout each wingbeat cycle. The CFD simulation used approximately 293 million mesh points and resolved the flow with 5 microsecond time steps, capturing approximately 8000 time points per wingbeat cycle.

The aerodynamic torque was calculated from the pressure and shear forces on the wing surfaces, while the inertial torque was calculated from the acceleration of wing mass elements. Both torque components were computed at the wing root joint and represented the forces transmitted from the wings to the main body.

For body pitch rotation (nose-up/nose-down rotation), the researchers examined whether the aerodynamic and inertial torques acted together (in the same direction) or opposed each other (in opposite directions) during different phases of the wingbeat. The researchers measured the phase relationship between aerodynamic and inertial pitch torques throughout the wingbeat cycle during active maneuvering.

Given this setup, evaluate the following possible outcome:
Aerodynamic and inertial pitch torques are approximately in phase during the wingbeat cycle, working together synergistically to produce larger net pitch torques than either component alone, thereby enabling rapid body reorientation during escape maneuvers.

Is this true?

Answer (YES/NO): NO